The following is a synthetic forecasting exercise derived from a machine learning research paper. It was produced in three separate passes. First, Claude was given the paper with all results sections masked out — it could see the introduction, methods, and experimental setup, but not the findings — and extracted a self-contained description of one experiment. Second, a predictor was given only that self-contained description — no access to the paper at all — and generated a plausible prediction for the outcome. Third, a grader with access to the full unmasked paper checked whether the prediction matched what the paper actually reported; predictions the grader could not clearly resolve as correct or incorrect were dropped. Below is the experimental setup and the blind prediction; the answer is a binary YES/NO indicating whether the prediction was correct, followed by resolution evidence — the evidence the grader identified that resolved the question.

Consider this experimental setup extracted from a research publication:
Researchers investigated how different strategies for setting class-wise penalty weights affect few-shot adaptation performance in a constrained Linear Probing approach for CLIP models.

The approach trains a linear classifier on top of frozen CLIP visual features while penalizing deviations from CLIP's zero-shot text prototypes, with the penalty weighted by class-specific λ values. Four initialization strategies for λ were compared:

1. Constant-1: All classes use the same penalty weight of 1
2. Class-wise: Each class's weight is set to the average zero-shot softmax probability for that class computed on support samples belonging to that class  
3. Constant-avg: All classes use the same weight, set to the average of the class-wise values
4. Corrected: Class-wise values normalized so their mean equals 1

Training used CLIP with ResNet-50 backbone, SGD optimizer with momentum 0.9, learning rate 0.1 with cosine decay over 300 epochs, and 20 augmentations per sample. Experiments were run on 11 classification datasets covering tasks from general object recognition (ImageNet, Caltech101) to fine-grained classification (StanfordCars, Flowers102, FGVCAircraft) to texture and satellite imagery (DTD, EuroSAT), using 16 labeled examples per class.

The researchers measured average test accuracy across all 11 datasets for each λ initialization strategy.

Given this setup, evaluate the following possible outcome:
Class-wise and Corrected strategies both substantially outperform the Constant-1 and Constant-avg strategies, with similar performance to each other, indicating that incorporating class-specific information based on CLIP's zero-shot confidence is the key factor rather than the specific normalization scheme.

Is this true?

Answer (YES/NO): NO